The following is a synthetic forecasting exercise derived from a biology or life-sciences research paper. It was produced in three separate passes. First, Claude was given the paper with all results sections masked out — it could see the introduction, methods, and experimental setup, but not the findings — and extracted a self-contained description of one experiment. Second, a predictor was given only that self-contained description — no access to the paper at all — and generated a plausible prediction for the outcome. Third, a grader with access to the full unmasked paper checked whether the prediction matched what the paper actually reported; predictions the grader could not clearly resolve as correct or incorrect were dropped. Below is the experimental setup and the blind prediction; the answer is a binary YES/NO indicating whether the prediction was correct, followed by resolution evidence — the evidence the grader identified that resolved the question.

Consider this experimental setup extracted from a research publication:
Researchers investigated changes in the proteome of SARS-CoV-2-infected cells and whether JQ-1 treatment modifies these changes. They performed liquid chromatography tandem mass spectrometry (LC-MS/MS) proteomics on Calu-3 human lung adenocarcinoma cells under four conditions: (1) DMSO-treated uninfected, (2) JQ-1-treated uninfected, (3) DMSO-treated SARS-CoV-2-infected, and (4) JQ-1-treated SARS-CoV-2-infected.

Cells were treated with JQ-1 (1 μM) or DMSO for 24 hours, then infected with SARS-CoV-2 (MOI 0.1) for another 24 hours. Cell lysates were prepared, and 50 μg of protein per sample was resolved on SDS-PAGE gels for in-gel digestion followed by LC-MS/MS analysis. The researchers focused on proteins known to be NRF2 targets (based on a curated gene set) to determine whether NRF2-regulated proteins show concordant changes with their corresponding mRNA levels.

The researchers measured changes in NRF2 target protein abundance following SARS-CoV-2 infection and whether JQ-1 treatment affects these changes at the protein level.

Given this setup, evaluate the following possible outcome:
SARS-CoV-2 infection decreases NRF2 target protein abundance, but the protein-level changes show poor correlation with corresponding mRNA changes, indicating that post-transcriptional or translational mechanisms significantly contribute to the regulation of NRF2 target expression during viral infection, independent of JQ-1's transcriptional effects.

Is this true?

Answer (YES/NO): YES